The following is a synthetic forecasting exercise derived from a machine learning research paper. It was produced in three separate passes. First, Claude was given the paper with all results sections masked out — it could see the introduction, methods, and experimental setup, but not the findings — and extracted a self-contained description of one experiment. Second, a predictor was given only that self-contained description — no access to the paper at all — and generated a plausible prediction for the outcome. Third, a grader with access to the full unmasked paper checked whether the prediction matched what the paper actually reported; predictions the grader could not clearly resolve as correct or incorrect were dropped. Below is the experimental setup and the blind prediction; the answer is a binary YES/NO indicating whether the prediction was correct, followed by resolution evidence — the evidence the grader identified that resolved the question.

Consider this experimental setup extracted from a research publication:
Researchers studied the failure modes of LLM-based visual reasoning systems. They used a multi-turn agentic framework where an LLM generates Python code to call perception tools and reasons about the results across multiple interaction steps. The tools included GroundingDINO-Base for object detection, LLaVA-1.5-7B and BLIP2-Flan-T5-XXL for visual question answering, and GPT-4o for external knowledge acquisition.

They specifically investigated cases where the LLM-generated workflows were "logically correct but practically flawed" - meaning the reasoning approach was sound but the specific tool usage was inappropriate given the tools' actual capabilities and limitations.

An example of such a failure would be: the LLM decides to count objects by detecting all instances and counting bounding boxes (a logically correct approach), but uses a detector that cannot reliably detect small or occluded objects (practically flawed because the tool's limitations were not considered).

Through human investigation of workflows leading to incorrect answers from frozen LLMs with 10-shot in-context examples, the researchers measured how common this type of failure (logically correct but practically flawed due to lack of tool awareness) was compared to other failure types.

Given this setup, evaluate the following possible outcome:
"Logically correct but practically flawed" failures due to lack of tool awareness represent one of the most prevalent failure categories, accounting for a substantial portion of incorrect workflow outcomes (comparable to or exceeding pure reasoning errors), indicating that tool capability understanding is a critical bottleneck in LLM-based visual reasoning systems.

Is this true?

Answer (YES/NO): YES